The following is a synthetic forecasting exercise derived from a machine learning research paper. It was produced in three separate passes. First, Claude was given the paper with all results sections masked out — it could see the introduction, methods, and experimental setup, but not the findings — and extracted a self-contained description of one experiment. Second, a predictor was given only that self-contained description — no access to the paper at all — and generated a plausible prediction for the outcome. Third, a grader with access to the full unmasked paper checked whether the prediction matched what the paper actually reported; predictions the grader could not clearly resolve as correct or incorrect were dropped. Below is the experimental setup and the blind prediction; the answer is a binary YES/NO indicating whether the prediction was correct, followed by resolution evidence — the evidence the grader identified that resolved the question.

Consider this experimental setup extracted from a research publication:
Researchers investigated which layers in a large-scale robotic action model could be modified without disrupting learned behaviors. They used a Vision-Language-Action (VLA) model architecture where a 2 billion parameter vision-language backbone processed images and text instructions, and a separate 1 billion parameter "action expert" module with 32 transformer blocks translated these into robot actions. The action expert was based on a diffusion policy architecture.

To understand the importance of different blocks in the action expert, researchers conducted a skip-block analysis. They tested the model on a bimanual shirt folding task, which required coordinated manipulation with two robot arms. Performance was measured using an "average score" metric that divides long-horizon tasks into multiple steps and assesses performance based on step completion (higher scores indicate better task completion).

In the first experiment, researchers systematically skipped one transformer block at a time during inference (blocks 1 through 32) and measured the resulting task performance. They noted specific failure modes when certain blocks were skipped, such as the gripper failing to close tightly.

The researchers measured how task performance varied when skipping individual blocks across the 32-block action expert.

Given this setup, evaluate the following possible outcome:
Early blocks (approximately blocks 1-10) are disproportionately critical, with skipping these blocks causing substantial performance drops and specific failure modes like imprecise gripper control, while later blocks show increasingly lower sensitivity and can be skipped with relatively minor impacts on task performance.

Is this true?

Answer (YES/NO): NO